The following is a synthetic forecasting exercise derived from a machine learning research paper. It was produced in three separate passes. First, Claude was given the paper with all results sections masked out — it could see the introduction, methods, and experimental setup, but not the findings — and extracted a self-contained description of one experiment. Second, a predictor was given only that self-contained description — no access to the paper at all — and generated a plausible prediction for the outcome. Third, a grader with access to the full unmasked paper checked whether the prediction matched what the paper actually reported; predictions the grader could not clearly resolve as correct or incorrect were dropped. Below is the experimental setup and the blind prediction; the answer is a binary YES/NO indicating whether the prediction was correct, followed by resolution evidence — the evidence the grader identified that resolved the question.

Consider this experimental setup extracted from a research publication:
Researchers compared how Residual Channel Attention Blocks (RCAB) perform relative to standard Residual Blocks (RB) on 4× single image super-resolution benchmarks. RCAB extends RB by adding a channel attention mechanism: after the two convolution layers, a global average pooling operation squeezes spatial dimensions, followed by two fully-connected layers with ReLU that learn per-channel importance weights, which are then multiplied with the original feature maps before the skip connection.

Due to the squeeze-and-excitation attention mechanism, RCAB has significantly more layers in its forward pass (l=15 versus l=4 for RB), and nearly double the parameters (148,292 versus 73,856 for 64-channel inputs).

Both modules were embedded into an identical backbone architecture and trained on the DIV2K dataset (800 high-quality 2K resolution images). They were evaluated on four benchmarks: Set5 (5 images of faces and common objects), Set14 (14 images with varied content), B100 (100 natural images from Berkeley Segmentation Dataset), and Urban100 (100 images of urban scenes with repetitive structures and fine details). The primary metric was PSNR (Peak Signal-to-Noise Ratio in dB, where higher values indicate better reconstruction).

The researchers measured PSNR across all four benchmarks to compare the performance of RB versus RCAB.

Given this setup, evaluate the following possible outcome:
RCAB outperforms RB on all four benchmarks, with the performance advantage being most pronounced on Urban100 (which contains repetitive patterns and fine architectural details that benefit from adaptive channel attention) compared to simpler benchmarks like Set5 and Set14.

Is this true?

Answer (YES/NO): NO